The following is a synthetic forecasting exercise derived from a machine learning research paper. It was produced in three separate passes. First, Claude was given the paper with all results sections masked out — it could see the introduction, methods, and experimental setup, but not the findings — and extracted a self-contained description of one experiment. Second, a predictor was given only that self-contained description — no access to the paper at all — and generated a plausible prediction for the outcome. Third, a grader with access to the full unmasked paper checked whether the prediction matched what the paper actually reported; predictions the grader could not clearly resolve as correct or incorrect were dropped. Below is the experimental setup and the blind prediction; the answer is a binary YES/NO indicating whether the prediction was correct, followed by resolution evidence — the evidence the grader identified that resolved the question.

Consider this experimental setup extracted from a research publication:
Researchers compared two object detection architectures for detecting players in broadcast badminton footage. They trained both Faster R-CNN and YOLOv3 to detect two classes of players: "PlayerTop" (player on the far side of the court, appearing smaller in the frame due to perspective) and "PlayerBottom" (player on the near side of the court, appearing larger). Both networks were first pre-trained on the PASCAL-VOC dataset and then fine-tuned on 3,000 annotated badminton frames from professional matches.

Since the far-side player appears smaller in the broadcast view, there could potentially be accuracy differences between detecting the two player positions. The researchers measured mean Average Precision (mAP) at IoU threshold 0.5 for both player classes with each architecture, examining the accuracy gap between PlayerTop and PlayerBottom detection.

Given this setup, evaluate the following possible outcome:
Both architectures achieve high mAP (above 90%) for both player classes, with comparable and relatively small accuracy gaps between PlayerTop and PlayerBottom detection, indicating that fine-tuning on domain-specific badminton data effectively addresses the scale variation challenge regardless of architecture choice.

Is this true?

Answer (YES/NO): NO